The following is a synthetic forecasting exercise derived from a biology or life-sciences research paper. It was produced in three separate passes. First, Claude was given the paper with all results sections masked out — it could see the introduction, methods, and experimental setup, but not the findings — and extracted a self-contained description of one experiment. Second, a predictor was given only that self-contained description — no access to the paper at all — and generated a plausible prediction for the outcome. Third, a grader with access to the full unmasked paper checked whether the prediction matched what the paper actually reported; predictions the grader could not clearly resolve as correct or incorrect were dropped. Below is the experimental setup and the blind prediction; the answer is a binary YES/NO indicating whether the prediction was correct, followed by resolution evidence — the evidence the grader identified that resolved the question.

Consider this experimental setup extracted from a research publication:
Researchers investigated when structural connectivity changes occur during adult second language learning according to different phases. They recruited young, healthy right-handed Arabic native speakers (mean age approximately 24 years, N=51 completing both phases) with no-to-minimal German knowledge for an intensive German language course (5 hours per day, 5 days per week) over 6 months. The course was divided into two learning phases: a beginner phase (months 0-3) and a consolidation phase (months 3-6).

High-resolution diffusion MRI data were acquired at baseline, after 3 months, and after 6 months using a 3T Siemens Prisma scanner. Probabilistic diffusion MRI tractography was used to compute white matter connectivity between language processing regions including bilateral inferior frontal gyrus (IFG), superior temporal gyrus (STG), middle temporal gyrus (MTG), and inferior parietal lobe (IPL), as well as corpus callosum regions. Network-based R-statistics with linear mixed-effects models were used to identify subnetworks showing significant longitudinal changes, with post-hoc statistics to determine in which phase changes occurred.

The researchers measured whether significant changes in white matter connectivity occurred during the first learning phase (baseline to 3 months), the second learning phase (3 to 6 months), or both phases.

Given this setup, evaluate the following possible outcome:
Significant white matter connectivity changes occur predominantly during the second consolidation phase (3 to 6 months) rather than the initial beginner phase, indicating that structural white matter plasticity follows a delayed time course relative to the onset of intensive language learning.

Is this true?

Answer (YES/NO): YES